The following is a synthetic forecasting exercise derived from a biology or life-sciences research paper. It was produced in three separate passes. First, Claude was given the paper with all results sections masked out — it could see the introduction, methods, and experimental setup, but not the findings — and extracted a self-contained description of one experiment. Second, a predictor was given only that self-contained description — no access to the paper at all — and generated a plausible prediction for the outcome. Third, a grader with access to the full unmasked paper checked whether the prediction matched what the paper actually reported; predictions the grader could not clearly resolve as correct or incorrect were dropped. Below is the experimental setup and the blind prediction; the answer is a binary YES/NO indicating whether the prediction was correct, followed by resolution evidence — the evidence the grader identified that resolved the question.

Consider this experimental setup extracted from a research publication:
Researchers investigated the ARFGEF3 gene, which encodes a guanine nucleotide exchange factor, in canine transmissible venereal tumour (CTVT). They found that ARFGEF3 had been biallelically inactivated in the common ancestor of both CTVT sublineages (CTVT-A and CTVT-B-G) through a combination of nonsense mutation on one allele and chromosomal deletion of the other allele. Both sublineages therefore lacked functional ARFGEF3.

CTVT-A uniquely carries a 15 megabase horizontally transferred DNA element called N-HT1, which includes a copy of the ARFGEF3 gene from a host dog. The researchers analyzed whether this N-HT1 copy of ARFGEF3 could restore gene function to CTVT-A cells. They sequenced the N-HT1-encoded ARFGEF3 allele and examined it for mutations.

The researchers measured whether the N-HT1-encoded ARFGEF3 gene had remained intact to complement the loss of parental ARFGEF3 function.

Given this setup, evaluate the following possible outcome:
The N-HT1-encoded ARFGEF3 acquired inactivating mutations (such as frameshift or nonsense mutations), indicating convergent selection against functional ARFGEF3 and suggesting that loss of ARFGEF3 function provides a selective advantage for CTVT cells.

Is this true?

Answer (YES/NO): NO